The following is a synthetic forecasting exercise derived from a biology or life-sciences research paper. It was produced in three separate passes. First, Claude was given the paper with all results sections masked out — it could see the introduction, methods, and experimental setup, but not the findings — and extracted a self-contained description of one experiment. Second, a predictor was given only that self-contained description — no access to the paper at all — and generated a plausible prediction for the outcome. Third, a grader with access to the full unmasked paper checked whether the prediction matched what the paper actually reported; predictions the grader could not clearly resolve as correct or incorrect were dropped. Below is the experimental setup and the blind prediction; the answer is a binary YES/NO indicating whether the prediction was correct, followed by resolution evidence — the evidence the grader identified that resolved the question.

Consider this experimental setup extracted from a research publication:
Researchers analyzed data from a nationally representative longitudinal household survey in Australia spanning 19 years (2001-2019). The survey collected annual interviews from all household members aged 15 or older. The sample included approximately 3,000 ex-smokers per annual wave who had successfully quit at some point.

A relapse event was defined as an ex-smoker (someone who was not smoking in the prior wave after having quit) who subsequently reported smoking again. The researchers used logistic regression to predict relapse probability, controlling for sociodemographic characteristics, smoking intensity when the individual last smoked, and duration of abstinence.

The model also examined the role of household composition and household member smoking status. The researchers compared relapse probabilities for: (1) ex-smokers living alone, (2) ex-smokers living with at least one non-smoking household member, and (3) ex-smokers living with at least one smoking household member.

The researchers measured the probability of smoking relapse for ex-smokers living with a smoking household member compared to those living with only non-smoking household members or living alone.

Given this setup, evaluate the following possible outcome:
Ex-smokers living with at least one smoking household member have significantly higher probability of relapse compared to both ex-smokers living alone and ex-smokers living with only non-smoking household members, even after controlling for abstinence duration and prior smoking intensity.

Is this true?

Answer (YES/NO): YES